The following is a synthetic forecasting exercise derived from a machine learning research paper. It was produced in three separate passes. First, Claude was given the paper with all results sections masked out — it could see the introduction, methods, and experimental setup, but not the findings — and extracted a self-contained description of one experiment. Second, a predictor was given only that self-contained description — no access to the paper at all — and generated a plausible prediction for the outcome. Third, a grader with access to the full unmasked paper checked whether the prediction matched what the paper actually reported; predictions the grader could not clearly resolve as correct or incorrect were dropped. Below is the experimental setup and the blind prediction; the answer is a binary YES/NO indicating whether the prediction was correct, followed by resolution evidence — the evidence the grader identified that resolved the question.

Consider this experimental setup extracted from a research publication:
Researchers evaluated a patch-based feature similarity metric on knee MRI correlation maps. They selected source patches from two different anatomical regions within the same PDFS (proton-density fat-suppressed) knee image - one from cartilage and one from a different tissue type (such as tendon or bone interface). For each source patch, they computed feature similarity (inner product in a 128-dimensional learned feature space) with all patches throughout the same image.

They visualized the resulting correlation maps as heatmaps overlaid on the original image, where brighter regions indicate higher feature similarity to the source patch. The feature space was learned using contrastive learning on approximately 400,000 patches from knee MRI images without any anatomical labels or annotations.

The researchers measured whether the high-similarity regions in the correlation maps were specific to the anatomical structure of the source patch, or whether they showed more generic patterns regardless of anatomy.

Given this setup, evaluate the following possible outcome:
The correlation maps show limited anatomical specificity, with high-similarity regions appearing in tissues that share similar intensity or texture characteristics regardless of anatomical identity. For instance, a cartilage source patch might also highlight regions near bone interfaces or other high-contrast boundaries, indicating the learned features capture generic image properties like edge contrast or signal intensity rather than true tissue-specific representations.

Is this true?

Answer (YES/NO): NO